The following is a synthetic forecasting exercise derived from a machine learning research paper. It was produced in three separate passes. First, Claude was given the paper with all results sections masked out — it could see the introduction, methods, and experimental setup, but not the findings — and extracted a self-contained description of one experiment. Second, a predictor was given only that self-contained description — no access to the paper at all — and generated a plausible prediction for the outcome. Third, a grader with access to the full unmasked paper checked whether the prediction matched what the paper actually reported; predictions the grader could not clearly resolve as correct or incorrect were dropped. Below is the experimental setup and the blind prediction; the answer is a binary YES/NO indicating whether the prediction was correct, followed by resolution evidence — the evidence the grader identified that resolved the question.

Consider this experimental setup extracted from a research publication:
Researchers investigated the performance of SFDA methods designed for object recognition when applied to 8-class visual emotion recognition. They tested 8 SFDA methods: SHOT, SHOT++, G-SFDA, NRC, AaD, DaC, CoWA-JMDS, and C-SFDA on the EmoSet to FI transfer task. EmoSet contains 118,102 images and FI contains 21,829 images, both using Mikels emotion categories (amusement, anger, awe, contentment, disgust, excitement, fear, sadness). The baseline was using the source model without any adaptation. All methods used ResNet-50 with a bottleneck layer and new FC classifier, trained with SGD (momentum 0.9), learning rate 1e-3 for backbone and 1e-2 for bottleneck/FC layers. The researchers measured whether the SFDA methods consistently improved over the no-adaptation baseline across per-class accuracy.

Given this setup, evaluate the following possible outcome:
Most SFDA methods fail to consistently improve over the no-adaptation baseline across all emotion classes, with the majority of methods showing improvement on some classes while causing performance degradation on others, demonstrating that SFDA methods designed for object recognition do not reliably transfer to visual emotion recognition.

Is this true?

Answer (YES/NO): YES